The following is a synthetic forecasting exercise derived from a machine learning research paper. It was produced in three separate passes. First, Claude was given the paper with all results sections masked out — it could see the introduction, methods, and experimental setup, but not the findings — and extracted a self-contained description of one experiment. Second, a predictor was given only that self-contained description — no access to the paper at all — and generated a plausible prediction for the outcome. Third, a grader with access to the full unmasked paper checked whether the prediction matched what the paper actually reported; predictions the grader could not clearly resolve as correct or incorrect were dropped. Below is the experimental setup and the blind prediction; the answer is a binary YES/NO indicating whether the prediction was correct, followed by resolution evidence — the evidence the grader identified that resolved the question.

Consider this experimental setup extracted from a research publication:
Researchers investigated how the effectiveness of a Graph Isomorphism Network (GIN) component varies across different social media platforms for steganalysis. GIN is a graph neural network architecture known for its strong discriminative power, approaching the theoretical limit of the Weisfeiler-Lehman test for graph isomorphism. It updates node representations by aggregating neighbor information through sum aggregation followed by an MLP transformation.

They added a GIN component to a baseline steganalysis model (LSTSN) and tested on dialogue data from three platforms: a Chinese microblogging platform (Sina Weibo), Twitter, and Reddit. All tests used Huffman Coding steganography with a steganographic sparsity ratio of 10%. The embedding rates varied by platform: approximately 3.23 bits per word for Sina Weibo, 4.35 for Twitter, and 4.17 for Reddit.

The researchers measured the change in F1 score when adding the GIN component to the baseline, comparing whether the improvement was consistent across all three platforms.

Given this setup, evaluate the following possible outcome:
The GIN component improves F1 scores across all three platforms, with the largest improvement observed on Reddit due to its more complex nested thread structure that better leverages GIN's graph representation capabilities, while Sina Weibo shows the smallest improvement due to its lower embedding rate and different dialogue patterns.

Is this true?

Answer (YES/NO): NO